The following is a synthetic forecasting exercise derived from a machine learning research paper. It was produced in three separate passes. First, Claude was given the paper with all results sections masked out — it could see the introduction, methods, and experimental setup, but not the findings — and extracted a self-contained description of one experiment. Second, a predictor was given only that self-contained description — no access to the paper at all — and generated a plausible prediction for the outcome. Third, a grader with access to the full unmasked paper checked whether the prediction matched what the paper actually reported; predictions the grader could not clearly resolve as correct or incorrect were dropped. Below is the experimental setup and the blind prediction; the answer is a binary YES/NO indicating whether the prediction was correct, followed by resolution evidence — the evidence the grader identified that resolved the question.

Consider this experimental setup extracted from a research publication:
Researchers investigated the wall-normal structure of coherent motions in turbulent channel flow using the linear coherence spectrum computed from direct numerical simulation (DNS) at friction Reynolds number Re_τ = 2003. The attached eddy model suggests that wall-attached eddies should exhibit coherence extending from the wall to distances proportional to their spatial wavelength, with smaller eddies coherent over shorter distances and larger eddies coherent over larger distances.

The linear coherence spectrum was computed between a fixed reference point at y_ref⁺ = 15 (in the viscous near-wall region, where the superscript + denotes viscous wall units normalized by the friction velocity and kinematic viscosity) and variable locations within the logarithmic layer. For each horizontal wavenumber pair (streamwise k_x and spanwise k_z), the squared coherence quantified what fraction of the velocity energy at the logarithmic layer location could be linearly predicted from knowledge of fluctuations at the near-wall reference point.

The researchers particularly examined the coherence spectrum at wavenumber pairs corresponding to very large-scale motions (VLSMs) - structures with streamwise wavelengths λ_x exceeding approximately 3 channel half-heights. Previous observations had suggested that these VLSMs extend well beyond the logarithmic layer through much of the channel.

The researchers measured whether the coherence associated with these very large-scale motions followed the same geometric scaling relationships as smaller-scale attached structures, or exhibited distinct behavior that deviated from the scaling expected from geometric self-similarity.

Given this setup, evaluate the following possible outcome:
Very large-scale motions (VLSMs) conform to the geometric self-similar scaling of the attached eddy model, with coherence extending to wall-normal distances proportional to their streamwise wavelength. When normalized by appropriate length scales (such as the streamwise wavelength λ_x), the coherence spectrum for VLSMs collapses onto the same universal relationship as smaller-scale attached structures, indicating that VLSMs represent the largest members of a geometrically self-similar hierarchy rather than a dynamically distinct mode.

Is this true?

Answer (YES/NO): NO